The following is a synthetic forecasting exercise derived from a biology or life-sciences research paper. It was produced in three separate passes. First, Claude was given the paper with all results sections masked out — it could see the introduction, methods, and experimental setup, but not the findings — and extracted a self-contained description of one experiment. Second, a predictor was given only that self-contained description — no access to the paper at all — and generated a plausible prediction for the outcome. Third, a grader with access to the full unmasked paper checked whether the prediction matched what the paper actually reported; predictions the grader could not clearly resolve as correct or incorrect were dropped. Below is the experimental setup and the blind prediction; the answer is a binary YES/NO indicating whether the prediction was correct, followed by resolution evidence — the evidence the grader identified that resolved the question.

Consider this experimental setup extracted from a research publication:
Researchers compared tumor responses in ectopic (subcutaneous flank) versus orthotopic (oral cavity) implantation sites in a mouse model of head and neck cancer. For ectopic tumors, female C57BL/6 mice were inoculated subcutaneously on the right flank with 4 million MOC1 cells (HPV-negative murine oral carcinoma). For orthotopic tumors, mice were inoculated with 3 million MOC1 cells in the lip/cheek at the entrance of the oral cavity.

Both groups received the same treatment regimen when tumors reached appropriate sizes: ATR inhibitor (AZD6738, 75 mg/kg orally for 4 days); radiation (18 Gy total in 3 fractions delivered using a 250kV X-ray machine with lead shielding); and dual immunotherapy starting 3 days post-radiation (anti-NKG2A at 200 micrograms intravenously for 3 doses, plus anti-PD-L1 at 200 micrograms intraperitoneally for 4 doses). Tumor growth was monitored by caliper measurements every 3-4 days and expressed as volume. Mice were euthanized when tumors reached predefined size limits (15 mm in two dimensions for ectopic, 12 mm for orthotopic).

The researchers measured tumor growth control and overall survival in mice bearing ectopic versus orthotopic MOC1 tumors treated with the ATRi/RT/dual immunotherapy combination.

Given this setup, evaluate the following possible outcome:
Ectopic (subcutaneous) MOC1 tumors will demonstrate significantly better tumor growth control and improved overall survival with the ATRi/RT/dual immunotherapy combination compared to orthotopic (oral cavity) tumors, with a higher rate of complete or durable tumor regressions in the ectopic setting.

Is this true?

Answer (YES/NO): NO